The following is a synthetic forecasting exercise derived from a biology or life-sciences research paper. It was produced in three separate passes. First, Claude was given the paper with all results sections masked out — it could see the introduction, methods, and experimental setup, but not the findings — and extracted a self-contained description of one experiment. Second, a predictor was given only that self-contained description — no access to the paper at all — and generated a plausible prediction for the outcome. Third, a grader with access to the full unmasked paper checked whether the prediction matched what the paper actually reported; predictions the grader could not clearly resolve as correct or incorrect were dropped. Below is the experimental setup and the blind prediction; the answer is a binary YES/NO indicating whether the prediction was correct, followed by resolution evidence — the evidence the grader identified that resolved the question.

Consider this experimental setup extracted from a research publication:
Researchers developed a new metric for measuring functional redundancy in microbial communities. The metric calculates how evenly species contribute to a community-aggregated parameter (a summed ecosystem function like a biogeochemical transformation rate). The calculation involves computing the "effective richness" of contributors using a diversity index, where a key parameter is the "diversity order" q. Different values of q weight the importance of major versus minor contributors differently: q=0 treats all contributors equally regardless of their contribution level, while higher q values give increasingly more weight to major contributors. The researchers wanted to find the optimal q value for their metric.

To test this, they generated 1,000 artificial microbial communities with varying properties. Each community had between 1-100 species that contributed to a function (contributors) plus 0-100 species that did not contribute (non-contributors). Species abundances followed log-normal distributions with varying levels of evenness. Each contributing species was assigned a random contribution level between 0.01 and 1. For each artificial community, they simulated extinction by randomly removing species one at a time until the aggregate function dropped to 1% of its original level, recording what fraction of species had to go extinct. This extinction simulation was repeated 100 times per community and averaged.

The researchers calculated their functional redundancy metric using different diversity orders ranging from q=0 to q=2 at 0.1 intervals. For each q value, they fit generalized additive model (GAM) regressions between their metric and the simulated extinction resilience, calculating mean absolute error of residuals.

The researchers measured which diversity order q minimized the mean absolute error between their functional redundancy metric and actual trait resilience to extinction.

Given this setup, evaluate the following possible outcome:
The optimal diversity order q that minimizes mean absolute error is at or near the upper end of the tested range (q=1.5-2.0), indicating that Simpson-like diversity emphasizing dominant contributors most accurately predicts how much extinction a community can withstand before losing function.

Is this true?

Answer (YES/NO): NO